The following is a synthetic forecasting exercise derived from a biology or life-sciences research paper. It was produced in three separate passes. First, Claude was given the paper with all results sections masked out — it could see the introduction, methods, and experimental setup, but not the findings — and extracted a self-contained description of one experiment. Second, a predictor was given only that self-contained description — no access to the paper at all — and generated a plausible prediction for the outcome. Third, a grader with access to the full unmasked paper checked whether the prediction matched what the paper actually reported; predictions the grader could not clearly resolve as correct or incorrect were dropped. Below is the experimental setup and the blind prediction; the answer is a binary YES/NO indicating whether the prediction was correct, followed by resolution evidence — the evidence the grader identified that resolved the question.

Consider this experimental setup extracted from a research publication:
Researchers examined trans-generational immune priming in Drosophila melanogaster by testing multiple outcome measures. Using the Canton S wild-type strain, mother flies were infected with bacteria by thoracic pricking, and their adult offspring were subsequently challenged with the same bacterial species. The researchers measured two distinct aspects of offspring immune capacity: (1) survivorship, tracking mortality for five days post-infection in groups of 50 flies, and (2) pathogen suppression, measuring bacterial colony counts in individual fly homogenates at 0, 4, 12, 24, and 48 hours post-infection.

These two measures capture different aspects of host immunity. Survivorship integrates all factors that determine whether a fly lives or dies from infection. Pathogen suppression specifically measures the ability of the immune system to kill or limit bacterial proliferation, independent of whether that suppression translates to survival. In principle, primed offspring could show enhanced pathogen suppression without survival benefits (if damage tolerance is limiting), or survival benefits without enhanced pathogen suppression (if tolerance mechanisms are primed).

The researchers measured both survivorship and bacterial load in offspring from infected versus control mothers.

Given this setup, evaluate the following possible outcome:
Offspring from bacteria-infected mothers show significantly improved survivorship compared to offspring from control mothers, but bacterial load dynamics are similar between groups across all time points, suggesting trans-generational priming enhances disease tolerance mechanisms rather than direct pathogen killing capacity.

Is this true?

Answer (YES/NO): NO